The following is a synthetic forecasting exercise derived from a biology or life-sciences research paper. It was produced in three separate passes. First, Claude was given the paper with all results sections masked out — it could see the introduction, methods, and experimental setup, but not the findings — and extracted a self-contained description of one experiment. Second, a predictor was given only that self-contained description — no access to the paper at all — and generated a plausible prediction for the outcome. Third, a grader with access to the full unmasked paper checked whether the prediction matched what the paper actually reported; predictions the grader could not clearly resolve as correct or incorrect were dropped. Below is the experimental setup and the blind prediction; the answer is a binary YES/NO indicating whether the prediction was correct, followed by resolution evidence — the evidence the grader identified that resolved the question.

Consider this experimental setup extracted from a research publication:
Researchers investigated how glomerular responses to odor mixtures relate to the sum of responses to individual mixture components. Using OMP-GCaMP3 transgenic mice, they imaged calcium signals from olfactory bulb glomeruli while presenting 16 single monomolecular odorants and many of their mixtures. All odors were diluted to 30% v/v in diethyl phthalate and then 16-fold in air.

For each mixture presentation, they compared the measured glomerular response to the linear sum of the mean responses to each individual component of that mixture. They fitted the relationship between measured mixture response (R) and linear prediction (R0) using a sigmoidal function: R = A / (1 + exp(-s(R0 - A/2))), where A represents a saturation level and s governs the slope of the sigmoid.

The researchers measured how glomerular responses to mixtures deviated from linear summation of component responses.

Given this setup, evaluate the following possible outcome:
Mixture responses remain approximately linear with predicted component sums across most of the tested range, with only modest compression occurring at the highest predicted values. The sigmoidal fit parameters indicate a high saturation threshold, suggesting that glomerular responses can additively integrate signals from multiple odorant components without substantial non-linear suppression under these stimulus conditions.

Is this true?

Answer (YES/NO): NO